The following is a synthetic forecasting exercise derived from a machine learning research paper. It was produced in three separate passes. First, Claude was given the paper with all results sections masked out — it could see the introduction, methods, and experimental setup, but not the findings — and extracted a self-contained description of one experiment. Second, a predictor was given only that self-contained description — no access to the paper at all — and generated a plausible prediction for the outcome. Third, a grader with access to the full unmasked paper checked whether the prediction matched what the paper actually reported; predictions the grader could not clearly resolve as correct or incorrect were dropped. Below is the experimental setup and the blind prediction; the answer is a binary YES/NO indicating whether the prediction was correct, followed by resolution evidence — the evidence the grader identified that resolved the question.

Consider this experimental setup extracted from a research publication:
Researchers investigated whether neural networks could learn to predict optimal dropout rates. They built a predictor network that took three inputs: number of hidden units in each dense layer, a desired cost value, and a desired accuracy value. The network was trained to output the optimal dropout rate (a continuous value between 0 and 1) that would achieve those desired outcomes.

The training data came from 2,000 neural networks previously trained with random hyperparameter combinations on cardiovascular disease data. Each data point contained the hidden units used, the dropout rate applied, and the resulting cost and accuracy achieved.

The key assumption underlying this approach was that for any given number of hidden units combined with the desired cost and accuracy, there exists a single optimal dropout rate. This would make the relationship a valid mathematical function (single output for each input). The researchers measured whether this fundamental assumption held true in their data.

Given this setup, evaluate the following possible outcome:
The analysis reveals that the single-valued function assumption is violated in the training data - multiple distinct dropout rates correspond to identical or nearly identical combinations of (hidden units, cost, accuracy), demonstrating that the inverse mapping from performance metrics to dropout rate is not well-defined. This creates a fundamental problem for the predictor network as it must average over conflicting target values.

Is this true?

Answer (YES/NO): YES